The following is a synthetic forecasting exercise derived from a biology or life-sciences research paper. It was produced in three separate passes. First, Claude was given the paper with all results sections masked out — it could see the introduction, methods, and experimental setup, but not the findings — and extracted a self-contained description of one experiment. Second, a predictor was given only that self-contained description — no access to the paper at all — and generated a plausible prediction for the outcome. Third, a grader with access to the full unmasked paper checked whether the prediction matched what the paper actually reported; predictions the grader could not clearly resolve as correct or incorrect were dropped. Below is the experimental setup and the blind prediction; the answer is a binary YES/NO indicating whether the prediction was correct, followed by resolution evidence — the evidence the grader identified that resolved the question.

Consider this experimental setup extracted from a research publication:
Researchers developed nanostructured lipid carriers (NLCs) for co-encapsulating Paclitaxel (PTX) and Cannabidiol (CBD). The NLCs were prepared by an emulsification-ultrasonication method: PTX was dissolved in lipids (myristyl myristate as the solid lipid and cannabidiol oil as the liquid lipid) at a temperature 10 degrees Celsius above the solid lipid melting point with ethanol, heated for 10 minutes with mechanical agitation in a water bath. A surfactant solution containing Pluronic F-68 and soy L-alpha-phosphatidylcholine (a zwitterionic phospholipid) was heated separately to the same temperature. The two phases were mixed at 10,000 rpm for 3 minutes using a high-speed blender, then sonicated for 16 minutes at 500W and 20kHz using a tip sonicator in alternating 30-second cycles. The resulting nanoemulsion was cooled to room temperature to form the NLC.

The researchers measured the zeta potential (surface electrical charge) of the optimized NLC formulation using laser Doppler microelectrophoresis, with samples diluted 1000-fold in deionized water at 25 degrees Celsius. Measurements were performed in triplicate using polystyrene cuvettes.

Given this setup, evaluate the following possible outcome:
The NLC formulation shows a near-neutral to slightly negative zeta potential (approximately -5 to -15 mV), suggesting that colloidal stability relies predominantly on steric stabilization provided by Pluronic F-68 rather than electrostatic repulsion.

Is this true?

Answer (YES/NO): NO